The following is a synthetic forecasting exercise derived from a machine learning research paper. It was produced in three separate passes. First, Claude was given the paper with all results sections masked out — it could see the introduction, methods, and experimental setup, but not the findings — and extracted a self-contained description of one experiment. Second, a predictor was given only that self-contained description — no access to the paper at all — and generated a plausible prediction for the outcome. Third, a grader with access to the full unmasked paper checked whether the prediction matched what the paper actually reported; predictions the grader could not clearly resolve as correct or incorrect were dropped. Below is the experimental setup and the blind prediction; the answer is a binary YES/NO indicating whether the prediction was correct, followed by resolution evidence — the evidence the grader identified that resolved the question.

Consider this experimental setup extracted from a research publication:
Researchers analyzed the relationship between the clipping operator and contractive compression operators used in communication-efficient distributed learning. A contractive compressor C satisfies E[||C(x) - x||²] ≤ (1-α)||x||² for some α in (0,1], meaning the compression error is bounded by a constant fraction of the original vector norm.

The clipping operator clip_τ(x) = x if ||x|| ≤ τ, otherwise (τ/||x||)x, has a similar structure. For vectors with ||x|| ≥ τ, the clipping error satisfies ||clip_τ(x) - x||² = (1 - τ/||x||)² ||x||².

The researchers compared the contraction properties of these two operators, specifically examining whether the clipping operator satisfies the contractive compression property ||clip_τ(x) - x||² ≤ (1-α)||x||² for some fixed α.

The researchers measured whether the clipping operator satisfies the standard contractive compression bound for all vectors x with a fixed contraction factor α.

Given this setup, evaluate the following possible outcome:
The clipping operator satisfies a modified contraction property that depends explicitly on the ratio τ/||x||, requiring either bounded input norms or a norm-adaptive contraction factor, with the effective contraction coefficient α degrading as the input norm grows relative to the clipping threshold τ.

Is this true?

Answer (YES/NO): YES